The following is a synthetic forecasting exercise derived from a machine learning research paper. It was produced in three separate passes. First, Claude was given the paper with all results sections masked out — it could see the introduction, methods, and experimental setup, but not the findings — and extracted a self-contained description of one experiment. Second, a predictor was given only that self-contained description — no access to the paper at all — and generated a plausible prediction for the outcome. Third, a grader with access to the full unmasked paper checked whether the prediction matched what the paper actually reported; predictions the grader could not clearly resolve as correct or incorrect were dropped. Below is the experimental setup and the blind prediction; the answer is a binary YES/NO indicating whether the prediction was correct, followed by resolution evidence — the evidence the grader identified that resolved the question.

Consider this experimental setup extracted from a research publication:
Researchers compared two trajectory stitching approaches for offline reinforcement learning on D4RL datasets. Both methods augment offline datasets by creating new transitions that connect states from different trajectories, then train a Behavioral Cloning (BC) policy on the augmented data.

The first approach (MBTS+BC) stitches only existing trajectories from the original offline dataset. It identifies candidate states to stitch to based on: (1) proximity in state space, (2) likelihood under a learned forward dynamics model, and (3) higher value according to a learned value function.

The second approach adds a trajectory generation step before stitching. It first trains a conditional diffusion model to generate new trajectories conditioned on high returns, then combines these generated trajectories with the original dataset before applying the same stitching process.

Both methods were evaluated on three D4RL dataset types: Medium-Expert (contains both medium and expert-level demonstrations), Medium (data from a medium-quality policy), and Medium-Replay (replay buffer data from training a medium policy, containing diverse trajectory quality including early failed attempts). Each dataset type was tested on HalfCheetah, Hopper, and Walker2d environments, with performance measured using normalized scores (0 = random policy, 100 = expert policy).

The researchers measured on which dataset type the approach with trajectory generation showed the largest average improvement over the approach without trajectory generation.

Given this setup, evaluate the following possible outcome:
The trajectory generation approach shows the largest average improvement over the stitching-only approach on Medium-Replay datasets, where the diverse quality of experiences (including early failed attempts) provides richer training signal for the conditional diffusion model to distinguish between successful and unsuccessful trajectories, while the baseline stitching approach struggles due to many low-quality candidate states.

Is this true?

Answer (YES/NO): YES